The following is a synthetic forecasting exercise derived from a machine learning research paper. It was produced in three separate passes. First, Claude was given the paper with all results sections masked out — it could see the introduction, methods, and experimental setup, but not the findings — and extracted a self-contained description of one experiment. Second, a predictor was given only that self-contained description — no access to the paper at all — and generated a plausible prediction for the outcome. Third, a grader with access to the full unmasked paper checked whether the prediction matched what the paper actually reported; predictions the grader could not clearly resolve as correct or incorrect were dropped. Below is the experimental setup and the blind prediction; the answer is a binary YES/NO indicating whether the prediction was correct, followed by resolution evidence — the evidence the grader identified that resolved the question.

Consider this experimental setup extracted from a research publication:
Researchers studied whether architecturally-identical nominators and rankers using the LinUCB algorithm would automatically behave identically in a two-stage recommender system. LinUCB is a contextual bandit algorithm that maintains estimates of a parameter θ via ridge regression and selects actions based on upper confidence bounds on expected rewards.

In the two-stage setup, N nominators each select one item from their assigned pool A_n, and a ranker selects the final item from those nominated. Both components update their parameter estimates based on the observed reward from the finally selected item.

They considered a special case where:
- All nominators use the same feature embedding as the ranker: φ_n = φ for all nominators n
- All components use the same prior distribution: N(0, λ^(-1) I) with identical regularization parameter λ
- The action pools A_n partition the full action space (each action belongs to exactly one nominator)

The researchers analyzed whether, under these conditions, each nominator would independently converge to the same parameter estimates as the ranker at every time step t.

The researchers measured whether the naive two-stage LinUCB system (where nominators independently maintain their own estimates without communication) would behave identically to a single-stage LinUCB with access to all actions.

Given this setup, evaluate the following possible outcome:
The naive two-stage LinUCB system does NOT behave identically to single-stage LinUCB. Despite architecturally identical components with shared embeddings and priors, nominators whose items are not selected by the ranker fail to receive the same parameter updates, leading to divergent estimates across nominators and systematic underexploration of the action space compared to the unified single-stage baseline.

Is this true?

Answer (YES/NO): NO